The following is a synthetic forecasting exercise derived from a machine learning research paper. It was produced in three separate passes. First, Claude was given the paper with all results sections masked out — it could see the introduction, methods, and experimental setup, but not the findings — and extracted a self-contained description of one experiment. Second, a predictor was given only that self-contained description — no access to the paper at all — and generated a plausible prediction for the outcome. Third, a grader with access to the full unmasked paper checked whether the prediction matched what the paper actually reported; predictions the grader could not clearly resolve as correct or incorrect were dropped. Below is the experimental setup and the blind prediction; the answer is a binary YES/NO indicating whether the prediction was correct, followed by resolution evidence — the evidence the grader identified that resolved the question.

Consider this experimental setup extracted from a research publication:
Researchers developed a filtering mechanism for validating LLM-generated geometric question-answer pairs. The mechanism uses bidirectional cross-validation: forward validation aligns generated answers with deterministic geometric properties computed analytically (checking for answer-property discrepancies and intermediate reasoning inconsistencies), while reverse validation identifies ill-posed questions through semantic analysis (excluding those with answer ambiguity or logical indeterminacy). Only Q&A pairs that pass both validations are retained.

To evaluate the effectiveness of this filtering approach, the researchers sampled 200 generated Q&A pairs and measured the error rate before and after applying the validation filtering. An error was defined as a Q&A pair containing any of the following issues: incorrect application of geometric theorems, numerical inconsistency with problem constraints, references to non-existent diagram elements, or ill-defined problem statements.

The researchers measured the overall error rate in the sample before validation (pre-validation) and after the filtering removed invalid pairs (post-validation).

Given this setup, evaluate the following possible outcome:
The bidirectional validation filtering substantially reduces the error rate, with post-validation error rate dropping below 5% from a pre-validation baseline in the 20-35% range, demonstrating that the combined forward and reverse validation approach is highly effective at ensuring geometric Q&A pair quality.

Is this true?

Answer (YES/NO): NO